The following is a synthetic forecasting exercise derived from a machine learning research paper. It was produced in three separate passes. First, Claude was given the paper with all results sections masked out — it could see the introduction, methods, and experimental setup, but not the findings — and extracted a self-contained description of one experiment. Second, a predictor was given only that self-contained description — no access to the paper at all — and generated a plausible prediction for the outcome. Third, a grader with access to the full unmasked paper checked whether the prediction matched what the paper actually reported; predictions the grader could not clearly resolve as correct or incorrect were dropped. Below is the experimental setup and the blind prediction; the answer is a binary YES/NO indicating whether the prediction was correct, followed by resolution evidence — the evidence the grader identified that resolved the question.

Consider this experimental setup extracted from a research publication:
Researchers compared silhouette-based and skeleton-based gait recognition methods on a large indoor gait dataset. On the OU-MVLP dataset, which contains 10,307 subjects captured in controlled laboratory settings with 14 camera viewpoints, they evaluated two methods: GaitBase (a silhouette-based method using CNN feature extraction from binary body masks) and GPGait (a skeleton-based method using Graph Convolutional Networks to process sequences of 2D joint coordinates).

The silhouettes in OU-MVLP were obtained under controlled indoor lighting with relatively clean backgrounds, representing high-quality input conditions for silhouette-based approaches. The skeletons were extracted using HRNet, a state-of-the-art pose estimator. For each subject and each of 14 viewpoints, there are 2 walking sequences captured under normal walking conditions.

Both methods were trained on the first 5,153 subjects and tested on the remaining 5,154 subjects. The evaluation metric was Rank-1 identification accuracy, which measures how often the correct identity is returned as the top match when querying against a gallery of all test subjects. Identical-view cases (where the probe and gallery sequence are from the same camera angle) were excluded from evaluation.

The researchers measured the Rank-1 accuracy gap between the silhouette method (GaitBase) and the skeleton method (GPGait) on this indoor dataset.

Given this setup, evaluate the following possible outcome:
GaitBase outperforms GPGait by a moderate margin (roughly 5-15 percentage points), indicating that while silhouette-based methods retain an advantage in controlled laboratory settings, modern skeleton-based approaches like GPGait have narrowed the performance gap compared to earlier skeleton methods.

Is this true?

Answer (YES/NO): NO